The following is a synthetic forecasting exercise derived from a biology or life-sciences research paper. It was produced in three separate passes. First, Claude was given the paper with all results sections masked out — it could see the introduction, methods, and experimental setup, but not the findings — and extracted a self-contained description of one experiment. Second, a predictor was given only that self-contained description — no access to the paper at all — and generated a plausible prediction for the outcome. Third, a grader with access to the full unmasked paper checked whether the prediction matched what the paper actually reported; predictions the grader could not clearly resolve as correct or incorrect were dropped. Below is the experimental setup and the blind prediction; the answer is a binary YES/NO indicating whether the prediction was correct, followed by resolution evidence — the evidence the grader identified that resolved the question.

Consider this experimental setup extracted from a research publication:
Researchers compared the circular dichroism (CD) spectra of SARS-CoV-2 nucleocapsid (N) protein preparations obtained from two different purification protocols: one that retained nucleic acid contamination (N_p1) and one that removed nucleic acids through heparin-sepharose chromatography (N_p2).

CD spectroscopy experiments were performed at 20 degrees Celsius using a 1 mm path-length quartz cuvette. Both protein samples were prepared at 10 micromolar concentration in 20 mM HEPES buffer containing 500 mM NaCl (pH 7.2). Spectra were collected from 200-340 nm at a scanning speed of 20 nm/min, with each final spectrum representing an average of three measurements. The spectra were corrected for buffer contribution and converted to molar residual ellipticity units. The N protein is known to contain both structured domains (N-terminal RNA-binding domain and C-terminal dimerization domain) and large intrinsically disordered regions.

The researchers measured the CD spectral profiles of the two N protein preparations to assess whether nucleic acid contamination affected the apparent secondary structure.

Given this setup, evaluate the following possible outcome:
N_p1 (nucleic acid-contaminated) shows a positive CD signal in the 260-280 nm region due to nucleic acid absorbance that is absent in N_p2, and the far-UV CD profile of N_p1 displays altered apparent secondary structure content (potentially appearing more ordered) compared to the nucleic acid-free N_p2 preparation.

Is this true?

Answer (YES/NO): NO